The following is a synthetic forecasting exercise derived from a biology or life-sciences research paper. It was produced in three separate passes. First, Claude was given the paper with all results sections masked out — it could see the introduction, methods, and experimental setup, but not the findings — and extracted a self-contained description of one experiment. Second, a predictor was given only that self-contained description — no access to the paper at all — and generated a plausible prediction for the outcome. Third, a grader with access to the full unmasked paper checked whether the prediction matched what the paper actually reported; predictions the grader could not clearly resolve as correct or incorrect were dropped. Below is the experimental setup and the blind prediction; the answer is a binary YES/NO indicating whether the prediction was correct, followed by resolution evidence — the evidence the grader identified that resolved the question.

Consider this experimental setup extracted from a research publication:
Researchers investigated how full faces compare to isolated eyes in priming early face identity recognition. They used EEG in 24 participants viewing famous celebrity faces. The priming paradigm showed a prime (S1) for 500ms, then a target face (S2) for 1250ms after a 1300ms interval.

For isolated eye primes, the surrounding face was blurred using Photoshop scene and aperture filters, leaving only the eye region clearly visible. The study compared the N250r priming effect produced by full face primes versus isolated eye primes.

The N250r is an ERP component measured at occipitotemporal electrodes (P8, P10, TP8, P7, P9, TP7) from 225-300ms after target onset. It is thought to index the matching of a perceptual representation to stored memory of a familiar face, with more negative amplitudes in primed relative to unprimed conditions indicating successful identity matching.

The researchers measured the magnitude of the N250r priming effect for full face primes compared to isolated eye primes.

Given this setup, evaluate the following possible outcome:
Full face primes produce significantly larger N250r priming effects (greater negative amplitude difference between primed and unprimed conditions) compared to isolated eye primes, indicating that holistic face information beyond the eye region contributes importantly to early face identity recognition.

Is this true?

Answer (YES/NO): NO